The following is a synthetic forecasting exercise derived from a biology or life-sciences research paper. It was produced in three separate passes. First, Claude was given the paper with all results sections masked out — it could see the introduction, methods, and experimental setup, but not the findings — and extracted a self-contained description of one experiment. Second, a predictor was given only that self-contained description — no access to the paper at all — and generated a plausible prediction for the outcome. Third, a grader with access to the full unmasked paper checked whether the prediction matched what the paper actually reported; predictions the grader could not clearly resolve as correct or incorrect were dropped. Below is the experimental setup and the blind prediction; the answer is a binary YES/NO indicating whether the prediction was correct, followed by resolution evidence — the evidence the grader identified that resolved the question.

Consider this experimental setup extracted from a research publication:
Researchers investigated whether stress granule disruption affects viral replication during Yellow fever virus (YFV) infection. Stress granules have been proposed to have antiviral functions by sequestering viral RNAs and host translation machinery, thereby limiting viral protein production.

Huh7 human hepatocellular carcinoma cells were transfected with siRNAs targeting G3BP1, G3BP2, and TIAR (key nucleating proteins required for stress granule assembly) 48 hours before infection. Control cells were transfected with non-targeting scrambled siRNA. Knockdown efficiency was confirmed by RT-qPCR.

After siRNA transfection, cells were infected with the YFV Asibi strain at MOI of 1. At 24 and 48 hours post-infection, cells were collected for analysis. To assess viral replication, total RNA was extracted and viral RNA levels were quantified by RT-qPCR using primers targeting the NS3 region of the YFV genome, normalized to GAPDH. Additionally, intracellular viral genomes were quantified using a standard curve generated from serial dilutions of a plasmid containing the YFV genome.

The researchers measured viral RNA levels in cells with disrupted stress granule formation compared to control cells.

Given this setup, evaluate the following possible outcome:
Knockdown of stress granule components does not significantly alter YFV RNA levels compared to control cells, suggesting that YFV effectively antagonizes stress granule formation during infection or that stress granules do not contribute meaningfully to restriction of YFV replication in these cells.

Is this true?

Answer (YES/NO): YES